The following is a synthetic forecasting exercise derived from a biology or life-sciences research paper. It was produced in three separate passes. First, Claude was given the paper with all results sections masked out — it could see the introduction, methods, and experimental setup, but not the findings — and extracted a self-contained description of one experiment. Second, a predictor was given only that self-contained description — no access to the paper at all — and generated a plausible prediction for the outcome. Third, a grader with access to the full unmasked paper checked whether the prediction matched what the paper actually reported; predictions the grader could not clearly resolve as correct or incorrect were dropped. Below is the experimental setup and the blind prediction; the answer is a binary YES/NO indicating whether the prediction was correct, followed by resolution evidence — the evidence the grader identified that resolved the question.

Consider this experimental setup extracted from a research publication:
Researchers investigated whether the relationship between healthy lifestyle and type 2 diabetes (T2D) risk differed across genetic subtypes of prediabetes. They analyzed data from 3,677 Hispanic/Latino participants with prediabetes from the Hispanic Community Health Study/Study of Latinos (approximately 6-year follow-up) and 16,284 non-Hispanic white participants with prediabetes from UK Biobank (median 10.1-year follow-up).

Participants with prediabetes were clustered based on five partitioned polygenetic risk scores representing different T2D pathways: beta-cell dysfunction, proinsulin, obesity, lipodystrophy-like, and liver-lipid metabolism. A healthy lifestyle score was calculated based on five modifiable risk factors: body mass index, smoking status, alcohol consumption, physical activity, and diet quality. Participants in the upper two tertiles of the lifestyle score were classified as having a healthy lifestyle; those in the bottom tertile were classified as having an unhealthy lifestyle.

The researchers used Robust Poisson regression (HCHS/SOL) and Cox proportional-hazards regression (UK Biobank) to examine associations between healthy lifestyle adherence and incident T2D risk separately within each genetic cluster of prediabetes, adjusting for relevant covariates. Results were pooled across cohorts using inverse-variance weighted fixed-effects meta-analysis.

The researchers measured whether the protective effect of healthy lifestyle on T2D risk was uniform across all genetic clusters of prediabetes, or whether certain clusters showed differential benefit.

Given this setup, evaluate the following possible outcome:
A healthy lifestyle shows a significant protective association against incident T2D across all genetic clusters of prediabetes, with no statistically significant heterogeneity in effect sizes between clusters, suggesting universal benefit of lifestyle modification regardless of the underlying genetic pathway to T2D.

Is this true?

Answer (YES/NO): NO